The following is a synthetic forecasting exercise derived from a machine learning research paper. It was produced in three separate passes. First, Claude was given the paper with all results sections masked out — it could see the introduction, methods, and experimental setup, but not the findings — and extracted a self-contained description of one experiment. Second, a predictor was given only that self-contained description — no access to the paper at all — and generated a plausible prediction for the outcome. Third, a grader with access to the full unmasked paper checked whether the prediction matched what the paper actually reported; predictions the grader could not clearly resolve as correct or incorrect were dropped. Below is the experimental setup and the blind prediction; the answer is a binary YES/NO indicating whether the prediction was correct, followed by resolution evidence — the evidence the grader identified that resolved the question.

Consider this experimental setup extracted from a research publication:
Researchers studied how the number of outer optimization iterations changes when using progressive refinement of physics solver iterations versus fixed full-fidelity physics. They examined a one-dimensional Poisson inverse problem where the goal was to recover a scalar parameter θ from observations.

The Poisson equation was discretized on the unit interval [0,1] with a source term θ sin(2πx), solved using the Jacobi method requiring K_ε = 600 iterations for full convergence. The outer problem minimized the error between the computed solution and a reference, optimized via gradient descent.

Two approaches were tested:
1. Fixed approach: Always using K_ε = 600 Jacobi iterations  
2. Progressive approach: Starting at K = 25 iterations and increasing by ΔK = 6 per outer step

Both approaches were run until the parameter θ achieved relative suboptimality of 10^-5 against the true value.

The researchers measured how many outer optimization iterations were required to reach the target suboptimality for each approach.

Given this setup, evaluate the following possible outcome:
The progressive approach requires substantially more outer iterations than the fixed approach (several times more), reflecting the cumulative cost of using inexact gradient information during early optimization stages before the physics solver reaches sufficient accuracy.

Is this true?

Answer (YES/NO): NO